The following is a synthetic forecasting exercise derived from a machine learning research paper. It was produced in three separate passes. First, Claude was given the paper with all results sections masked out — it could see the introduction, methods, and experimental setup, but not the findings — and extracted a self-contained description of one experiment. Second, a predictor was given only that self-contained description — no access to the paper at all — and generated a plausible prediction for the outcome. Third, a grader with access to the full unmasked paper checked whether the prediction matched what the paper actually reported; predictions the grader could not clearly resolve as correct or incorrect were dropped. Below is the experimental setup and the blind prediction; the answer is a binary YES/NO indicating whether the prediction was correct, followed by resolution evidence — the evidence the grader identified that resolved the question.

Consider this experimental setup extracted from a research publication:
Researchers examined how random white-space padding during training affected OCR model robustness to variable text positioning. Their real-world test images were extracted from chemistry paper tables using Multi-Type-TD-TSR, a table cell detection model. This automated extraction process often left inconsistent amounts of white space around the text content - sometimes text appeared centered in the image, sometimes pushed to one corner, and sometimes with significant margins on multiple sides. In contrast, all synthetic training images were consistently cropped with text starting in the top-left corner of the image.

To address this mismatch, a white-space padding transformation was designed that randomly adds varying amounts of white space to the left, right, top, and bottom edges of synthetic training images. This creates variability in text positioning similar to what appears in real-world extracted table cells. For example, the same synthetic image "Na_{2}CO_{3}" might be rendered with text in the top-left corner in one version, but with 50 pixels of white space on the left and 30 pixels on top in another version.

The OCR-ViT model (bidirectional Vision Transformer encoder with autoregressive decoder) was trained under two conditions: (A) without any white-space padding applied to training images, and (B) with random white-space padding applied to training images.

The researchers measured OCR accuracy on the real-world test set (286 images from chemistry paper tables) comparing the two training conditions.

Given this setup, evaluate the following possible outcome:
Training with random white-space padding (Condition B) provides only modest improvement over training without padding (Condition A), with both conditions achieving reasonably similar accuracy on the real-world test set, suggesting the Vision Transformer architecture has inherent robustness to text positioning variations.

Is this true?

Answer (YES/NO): NO